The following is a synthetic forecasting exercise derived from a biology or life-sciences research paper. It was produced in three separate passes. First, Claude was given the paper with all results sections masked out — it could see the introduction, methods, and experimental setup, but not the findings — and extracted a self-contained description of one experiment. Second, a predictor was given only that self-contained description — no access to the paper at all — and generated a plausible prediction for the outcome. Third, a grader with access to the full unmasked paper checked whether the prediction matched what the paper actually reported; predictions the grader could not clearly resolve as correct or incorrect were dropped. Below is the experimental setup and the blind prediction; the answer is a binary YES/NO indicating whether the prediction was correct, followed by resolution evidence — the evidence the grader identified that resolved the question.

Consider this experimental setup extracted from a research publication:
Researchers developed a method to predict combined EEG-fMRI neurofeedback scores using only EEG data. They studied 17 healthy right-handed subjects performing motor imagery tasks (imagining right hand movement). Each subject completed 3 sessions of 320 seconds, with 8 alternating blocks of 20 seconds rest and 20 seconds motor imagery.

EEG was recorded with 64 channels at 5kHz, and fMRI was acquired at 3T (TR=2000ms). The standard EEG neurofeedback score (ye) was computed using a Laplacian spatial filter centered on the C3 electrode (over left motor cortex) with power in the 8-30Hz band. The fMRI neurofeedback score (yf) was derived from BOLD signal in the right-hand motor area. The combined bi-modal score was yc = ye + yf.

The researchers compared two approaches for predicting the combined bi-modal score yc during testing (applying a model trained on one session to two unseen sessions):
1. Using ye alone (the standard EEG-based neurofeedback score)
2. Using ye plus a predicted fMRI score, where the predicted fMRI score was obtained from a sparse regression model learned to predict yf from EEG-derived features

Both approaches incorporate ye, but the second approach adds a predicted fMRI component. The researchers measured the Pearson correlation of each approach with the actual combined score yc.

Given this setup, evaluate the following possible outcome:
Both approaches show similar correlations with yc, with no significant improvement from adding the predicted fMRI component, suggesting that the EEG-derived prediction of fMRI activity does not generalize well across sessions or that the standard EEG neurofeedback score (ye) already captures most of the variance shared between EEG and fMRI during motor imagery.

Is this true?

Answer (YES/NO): NO